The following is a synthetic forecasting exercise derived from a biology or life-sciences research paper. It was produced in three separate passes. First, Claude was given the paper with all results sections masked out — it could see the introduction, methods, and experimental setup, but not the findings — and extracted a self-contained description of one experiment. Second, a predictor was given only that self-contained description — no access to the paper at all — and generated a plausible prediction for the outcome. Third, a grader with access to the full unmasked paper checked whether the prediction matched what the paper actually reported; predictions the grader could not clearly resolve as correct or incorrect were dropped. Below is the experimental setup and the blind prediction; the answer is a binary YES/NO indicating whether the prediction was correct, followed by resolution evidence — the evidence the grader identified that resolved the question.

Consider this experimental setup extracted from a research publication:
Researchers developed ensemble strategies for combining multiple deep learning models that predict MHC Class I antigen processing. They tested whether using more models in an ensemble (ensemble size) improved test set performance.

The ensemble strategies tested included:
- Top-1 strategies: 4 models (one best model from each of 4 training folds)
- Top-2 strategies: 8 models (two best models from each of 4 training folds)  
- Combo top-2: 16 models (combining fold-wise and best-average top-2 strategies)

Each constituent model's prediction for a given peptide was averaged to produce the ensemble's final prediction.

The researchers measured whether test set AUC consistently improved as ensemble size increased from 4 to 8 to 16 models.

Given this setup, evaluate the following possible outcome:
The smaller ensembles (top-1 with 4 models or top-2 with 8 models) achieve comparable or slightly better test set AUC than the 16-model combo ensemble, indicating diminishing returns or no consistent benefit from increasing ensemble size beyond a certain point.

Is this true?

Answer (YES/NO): NO